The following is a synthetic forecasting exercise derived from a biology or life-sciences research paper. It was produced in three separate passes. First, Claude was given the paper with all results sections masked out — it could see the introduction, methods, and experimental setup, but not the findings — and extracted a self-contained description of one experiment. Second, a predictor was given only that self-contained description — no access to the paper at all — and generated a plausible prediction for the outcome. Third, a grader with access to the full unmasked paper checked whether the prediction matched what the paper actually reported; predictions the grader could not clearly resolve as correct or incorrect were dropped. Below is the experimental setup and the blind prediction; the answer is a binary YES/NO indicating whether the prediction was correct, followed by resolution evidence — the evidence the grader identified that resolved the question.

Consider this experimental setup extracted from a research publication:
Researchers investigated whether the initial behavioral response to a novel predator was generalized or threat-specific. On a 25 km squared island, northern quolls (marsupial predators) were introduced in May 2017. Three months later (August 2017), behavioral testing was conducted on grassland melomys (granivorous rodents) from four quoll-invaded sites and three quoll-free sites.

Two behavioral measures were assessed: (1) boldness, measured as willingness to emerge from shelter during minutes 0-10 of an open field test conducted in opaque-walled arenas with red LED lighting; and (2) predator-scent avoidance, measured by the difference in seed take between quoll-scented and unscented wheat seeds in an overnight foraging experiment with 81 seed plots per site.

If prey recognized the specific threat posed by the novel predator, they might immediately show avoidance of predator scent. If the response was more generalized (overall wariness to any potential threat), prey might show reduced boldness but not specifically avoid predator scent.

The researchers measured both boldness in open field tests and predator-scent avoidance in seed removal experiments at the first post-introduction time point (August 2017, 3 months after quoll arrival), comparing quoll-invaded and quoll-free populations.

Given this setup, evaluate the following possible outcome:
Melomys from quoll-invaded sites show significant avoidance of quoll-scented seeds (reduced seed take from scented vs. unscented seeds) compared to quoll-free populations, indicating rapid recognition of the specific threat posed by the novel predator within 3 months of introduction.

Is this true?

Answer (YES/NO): NO